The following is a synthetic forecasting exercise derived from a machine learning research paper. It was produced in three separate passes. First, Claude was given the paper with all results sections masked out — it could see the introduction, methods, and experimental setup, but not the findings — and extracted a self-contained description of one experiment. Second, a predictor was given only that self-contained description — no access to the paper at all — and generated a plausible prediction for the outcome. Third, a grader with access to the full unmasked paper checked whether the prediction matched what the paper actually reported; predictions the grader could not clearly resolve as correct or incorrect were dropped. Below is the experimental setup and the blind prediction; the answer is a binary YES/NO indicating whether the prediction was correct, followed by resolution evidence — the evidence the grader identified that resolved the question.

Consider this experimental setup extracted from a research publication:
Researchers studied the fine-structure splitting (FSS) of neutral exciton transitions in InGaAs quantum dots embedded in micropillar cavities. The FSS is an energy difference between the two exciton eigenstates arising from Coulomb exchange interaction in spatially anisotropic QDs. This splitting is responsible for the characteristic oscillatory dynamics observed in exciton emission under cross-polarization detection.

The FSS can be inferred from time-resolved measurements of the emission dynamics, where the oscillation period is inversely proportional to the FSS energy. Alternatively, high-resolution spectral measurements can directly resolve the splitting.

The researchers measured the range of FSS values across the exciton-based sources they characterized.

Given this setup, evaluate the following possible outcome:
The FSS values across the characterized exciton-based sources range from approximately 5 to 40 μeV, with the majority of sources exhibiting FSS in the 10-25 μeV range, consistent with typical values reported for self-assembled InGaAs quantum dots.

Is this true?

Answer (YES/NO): NO